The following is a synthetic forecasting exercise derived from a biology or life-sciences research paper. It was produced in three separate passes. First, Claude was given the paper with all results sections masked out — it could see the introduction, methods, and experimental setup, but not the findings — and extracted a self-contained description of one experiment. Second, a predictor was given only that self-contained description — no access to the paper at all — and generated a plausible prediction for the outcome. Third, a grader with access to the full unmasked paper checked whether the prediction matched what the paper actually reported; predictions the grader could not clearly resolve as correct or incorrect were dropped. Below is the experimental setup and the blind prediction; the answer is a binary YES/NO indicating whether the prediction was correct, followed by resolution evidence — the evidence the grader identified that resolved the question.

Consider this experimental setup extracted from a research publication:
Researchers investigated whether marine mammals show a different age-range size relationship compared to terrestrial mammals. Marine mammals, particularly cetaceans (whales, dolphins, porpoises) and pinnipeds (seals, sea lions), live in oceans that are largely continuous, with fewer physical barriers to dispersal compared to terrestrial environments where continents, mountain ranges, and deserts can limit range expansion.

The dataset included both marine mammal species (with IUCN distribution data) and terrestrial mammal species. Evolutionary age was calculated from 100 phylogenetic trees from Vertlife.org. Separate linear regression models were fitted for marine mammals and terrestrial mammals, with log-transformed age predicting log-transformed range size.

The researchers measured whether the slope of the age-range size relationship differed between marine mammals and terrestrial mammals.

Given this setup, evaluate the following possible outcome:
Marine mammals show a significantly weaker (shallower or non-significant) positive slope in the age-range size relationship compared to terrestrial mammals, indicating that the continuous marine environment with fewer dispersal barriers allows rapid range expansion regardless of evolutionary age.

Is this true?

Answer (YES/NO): NO